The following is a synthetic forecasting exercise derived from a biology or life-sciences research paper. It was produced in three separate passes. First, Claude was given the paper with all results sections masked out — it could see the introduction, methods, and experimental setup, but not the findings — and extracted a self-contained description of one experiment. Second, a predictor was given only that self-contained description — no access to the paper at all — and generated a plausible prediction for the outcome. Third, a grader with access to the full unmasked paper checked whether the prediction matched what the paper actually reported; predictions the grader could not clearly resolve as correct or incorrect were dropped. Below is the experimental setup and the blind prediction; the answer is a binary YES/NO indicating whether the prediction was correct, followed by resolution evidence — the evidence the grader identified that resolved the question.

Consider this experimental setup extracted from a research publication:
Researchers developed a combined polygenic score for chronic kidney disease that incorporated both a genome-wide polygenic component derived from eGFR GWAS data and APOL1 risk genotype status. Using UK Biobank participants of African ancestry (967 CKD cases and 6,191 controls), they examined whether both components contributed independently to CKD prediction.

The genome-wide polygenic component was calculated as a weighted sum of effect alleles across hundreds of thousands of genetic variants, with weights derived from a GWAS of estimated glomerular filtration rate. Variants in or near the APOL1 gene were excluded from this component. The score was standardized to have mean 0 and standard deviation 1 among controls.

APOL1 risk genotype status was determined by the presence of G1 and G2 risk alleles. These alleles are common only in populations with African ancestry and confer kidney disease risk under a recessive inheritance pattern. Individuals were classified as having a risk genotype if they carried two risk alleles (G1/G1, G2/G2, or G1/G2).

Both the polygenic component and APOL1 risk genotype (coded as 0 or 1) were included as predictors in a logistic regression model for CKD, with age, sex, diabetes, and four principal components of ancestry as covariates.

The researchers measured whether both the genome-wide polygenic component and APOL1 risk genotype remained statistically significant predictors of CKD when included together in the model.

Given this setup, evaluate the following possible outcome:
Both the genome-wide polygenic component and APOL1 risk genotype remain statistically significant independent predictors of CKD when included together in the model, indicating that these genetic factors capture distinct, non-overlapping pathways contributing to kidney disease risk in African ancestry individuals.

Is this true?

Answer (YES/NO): YES